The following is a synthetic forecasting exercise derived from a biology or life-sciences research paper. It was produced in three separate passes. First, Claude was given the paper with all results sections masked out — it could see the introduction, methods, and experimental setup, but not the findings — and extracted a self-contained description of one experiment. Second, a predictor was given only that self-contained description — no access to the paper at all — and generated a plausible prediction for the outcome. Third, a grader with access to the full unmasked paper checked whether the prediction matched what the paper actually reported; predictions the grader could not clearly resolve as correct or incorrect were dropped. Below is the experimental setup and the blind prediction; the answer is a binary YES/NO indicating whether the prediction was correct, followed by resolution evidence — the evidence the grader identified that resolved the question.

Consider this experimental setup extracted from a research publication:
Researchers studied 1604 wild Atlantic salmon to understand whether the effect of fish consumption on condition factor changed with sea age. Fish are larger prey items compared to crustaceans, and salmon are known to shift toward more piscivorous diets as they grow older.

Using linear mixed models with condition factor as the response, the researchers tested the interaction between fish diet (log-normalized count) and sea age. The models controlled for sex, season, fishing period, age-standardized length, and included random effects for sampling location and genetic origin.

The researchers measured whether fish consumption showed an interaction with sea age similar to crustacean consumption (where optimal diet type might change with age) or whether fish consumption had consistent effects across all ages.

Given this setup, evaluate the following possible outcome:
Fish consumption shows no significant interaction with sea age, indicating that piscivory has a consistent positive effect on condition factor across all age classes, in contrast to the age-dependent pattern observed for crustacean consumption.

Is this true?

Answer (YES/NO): NO